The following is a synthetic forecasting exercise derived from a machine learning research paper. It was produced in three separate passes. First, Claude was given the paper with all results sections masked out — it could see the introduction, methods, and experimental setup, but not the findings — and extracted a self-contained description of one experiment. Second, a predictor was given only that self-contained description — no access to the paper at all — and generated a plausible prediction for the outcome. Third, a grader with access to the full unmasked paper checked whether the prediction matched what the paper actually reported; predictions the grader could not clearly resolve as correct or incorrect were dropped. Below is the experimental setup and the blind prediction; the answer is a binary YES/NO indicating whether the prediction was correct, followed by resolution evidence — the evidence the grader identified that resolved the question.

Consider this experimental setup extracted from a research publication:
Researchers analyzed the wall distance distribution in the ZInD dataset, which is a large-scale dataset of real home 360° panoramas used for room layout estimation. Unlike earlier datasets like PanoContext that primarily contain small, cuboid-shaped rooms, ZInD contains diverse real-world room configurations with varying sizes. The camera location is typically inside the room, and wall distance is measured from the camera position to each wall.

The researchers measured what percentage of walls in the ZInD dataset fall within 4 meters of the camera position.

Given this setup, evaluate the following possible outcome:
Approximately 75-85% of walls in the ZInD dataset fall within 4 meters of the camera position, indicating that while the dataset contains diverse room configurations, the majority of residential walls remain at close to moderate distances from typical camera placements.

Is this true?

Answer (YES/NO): NO